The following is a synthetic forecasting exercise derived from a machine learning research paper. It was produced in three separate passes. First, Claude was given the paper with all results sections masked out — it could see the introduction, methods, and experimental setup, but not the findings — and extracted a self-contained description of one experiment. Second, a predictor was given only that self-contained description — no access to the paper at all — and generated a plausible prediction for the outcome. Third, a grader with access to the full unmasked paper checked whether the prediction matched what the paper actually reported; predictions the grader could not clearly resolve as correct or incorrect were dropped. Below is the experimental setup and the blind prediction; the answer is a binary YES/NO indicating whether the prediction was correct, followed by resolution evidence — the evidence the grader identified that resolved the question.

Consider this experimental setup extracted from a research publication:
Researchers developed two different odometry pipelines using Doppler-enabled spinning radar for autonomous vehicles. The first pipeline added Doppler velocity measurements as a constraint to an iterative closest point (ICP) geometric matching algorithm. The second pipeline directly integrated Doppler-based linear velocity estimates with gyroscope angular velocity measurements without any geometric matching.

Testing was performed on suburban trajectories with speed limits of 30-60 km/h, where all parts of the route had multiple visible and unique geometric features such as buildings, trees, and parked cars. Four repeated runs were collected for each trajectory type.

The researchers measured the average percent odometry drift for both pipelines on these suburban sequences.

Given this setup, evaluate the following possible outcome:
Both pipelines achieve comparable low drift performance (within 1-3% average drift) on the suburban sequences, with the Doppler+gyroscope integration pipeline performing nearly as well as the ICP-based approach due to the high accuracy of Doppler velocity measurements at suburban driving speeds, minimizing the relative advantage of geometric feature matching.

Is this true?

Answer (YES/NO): YES